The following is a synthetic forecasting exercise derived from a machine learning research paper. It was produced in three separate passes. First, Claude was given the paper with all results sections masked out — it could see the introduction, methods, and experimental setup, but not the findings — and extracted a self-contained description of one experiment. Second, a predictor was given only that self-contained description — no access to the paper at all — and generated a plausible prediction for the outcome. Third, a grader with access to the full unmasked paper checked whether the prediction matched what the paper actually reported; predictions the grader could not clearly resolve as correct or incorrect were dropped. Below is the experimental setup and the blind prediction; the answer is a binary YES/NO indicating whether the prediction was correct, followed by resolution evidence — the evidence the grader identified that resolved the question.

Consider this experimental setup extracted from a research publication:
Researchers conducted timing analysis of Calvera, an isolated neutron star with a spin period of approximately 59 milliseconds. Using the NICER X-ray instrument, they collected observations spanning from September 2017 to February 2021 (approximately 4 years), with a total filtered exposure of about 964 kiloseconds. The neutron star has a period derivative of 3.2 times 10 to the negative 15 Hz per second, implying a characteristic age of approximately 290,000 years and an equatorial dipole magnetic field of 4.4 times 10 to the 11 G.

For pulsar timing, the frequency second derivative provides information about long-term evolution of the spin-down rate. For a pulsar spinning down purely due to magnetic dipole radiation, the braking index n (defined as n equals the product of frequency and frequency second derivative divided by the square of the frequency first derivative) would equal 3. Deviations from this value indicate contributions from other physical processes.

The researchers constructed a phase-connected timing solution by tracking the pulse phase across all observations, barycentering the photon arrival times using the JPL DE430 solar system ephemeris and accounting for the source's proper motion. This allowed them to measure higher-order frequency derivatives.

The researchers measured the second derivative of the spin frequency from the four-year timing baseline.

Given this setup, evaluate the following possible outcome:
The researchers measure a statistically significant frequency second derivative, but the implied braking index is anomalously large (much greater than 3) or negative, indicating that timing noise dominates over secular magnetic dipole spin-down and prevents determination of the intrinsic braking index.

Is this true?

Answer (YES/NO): YES